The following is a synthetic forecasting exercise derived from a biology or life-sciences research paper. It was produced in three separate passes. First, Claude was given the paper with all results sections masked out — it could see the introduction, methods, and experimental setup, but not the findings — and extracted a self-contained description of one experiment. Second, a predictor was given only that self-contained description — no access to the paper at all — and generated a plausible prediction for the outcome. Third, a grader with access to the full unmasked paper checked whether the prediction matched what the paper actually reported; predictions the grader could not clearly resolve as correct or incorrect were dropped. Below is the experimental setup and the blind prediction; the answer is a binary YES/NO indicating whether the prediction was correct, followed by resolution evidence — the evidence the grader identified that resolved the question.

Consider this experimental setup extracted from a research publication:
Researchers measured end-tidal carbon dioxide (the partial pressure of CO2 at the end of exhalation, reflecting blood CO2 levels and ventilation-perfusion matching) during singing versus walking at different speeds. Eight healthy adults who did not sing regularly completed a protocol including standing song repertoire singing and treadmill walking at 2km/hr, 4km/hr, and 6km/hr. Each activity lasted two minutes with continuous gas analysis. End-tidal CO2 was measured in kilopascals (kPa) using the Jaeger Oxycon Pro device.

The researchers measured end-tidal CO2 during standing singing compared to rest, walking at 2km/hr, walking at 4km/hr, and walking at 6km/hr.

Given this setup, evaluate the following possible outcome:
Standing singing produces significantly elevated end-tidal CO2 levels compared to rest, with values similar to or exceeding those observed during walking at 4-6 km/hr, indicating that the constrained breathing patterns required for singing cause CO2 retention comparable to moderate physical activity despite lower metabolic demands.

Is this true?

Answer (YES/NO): NO